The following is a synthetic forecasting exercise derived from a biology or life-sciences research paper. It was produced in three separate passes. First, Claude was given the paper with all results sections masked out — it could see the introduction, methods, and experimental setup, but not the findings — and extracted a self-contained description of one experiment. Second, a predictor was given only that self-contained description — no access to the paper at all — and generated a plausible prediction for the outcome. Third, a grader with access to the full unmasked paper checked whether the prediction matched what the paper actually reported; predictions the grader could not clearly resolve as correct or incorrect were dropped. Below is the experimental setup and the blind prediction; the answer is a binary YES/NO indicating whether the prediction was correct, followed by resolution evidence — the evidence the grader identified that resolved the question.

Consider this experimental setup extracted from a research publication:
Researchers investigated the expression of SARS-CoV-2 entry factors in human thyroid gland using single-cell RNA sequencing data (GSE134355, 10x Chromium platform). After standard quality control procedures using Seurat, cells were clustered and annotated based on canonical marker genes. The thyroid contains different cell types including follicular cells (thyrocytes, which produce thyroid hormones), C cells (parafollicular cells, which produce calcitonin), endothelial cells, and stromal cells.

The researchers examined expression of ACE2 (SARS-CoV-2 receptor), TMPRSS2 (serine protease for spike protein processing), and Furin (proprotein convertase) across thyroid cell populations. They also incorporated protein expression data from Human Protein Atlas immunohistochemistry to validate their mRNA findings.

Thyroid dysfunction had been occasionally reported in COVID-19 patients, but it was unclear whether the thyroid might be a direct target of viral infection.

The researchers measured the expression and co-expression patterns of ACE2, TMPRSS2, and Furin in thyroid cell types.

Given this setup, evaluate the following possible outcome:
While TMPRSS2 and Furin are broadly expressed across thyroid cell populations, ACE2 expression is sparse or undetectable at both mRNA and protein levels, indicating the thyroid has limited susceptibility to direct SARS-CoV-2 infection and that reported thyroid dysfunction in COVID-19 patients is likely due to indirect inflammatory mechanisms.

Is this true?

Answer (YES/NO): NO